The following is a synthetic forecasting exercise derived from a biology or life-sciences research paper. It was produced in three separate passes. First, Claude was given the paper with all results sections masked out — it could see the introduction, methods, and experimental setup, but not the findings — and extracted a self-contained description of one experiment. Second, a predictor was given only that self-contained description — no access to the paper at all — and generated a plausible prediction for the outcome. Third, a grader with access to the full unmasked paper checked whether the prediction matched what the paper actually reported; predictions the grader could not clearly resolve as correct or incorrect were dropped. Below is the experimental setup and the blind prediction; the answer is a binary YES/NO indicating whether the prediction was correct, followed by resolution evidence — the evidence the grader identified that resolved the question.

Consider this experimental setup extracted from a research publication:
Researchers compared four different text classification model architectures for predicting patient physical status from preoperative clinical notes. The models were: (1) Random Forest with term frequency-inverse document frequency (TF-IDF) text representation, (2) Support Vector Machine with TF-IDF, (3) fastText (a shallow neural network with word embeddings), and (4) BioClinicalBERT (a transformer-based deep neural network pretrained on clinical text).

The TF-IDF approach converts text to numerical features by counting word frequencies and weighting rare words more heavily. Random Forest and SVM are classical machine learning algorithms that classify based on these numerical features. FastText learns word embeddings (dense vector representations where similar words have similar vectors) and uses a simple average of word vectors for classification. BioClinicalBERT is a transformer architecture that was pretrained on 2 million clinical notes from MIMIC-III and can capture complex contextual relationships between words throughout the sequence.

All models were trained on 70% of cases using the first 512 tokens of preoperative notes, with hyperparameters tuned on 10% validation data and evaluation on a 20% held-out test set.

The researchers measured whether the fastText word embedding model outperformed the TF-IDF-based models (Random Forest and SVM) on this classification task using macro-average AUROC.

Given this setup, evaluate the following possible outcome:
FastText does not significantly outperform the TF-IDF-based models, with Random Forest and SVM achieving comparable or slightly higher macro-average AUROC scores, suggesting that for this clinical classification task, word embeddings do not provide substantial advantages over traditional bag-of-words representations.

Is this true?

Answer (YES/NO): NO